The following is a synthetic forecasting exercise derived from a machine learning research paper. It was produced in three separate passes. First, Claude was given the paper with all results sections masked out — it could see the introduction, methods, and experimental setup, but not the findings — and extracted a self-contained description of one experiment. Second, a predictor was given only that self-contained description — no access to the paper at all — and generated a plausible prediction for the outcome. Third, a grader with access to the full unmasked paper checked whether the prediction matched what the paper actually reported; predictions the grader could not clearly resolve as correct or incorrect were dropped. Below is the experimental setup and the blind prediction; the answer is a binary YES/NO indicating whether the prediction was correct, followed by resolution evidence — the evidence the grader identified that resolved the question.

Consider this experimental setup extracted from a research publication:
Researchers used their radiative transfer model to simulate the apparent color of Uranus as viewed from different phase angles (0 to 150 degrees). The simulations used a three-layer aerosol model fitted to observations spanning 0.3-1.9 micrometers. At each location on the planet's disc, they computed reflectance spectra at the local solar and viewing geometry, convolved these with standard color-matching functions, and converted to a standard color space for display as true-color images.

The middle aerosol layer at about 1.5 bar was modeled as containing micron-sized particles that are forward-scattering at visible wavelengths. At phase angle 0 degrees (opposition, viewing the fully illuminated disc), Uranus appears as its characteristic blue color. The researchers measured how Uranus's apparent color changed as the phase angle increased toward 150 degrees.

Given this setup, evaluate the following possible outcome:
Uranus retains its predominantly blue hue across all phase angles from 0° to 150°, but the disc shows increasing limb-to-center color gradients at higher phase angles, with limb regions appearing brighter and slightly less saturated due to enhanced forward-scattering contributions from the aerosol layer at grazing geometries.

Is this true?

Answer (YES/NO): NO